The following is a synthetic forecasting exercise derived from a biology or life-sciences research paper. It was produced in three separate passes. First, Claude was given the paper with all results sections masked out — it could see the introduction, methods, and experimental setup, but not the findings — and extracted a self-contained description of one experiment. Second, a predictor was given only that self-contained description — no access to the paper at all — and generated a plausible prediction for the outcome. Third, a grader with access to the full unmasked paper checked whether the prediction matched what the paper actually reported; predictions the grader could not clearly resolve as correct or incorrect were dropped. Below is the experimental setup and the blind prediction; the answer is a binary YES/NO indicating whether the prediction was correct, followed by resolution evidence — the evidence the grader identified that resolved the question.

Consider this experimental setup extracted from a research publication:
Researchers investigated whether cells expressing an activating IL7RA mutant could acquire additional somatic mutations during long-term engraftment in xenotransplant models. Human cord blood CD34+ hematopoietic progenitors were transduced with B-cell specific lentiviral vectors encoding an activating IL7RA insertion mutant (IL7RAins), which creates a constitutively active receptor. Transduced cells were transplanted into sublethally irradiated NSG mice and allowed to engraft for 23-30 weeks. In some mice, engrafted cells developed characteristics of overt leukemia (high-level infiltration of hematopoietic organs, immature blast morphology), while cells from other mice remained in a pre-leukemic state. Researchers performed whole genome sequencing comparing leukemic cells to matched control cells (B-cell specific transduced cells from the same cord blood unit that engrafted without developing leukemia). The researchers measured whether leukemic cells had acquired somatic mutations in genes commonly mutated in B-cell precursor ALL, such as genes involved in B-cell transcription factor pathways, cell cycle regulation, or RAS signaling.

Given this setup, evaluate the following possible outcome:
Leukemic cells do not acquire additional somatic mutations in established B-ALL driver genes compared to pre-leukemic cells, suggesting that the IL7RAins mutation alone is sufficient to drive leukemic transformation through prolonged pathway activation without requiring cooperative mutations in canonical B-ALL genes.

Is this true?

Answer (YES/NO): NO